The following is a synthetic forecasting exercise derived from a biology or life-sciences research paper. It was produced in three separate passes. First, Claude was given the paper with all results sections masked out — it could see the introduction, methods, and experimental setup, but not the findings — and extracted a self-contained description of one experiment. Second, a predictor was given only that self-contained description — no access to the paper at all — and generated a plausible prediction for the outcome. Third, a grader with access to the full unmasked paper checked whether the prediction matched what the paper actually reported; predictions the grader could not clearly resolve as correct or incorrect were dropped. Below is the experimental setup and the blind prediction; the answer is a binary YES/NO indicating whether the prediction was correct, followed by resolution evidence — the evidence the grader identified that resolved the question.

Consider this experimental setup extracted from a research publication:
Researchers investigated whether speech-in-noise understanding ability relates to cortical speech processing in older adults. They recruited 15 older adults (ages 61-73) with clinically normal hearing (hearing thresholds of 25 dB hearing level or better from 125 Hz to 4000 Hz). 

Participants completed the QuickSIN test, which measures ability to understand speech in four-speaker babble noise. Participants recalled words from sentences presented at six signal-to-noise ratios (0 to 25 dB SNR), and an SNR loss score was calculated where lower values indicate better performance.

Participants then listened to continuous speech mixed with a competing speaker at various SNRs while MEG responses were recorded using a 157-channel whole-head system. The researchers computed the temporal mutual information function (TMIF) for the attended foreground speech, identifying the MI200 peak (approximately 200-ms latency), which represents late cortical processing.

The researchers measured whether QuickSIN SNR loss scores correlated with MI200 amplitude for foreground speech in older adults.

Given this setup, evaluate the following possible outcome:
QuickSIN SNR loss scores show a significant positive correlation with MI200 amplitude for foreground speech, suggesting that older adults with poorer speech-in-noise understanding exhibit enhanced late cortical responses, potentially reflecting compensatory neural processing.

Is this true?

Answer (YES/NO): YES